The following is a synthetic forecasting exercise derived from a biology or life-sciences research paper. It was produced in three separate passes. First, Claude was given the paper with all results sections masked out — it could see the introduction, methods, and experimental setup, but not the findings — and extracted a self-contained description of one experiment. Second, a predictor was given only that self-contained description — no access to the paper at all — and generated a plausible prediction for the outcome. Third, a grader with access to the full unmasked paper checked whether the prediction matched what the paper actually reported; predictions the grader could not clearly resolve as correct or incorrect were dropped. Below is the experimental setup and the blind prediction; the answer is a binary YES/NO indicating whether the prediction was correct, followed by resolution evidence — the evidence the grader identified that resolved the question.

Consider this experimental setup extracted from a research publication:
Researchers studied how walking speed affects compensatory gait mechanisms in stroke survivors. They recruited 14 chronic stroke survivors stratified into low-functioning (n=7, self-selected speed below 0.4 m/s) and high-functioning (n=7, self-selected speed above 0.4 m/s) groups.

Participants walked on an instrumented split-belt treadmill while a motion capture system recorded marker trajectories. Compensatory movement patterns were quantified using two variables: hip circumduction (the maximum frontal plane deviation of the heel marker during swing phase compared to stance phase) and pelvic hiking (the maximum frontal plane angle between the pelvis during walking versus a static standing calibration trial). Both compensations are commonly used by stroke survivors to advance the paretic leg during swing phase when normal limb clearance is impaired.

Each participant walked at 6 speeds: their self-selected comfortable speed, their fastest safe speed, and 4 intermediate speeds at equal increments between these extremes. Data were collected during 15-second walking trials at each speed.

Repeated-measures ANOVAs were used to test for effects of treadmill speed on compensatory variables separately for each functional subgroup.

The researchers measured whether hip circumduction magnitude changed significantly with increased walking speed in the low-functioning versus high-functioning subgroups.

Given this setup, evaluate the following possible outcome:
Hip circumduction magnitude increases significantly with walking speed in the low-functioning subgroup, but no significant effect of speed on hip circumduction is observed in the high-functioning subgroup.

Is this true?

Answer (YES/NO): NO